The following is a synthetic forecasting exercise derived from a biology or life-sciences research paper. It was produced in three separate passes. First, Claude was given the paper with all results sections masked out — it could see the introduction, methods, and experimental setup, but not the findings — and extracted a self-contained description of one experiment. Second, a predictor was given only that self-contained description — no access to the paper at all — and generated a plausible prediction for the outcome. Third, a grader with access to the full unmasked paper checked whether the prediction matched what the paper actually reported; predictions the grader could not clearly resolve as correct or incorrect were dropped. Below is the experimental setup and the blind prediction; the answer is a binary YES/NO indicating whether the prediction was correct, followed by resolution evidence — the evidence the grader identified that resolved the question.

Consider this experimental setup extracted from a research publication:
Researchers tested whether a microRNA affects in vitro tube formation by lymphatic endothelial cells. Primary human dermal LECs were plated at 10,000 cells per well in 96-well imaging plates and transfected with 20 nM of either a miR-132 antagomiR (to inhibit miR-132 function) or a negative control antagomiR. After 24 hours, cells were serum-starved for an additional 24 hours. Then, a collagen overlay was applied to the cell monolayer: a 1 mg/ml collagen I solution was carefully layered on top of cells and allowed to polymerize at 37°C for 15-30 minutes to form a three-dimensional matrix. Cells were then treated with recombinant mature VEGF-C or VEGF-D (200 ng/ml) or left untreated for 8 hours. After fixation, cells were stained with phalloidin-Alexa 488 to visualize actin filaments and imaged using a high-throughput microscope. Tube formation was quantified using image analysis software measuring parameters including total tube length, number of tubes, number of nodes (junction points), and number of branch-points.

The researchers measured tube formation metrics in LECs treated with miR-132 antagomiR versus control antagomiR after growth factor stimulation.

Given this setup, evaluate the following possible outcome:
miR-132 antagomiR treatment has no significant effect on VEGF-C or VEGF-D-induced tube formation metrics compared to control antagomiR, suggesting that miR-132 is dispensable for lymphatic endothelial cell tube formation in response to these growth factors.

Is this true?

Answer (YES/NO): NO